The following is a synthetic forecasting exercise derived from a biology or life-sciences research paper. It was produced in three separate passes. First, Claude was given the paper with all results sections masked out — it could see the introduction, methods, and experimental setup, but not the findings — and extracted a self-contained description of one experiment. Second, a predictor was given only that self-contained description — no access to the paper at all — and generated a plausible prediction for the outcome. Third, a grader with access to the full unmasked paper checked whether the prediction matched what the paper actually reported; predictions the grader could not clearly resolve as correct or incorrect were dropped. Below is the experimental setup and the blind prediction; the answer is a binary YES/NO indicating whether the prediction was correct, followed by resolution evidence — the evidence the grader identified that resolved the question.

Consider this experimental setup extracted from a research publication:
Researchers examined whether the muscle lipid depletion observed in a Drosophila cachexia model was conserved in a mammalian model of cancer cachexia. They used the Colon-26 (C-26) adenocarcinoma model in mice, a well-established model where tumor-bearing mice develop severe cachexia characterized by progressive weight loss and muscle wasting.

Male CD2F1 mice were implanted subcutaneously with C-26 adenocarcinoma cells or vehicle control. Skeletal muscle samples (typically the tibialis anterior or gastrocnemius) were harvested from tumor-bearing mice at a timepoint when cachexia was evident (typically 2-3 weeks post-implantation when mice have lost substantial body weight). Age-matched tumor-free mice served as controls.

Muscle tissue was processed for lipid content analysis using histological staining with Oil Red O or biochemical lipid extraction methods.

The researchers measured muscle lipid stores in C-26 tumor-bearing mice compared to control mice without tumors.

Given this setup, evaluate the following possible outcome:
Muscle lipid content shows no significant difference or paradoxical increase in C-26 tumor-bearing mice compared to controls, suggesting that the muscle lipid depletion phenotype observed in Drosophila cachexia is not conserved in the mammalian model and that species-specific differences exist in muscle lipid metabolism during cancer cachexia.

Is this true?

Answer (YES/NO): NO